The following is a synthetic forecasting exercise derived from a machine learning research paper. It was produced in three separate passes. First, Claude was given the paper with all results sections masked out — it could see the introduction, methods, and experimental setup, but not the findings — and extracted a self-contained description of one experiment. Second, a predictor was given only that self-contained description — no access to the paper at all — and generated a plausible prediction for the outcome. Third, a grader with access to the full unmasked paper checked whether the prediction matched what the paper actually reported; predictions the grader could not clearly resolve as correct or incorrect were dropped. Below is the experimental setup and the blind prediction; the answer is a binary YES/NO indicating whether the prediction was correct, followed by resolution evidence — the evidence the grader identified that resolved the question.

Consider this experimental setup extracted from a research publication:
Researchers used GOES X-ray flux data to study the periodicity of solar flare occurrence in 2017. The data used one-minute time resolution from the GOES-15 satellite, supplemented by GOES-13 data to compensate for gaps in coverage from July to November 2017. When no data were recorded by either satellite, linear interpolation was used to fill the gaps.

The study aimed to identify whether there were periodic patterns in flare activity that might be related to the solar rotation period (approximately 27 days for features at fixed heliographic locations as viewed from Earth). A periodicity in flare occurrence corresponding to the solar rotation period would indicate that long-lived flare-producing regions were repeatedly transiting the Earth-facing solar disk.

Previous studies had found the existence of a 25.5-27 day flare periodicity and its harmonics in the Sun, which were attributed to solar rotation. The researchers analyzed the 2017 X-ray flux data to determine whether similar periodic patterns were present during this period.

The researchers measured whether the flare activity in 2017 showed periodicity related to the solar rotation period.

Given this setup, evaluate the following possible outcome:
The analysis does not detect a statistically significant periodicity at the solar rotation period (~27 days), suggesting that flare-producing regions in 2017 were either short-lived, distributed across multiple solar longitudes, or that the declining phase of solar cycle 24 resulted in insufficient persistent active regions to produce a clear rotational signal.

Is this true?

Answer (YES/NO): NO